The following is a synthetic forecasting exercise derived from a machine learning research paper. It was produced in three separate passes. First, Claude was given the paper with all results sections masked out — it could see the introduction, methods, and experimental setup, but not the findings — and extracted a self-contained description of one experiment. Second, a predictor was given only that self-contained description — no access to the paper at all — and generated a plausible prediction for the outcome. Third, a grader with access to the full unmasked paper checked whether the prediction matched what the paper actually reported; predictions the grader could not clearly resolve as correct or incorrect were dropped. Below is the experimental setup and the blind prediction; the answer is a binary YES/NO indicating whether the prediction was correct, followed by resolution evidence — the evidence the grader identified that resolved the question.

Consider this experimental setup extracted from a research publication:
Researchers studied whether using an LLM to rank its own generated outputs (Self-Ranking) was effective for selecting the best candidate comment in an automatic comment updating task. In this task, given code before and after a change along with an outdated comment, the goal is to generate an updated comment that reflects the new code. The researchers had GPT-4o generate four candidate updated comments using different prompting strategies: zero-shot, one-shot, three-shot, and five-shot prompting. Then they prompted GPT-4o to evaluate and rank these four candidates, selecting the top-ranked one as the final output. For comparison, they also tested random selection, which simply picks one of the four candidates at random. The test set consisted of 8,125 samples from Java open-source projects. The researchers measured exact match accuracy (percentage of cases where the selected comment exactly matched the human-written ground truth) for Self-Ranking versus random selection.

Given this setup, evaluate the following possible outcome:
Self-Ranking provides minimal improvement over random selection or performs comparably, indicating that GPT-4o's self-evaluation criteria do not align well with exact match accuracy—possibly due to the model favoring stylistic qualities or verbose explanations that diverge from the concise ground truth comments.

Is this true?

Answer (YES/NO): YES